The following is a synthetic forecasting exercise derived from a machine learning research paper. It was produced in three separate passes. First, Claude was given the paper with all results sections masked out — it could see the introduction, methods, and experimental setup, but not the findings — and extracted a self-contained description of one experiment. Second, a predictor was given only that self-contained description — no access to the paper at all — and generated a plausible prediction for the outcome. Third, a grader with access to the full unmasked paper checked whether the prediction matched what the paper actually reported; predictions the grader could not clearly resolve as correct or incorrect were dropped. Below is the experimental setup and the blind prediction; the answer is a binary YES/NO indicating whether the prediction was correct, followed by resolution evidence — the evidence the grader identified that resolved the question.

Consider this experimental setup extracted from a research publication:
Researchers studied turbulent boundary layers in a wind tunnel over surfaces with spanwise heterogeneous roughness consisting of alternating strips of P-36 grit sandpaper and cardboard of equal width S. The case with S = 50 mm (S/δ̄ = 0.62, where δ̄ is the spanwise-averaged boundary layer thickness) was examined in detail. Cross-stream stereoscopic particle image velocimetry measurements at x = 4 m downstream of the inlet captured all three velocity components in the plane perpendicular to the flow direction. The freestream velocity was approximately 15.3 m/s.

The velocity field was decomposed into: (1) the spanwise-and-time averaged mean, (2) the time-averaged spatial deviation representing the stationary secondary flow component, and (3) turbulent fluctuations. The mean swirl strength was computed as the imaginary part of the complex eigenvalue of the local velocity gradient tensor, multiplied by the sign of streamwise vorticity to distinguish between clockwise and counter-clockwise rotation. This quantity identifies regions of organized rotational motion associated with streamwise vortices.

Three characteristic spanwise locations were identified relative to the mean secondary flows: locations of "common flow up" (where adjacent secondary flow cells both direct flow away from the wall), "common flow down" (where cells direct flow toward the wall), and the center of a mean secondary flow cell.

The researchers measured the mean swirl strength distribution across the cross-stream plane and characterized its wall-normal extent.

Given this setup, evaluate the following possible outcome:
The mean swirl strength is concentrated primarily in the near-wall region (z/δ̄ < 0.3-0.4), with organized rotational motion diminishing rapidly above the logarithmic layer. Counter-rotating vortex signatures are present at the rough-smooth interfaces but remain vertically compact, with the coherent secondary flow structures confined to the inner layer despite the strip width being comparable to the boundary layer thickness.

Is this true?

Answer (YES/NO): NO